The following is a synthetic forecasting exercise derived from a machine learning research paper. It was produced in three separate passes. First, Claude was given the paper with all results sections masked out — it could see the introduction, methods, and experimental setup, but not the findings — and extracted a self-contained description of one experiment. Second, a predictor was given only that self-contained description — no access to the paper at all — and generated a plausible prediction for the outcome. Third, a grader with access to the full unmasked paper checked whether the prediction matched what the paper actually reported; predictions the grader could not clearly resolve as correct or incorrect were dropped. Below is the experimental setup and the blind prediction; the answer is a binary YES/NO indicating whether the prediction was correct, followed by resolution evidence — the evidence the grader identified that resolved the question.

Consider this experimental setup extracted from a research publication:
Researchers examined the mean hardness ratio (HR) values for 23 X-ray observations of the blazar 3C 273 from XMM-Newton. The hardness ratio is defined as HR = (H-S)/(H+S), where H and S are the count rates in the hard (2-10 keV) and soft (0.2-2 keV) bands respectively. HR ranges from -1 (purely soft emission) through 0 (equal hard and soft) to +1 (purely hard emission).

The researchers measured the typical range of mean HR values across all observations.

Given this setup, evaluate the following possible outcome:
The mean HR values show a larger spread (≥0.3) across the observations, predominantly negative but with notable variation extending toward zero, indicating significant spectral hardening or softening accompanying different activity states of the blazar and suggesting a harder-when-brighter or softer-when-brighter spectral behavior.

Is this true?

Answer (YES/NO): NO